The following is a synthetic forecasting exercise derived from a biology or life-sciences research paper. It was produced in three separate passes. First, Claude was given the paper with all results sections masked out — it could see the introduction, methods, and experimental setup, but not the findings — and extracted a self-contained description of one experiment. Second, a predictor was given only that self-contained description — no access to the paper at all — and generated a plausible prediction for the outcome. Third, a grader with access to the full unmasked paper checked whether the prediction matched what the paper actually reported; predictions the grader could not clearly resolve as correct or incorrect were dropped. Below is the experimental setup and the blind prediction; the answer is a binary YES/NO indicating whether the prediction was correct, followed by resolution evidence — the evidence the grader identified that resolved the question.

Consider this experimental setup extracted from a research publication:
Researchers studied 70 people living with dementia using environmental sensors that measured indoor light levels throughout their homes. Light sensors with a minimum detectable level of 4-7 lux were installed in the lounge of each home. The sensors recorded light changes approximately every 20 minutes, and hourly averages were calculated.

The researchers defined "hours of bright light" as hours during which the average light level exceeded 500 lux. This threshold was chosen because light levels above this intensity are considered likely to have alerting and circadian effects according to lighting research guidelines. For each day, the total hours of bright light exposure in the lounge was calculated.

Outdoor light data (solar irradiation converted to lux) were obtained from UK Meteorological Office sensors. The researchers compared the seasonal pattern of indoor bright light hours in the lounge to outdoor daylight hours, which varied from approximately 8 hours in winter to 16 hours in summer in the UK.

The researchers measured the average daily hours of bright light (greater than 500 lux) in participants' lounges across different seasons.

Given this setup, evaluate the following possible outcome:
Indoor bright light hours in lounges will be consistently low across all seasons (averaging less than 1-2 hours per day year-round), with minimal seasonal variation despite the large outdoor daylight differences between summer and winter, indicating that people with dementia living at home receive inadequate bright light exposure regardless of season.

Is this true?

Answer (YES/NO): NO